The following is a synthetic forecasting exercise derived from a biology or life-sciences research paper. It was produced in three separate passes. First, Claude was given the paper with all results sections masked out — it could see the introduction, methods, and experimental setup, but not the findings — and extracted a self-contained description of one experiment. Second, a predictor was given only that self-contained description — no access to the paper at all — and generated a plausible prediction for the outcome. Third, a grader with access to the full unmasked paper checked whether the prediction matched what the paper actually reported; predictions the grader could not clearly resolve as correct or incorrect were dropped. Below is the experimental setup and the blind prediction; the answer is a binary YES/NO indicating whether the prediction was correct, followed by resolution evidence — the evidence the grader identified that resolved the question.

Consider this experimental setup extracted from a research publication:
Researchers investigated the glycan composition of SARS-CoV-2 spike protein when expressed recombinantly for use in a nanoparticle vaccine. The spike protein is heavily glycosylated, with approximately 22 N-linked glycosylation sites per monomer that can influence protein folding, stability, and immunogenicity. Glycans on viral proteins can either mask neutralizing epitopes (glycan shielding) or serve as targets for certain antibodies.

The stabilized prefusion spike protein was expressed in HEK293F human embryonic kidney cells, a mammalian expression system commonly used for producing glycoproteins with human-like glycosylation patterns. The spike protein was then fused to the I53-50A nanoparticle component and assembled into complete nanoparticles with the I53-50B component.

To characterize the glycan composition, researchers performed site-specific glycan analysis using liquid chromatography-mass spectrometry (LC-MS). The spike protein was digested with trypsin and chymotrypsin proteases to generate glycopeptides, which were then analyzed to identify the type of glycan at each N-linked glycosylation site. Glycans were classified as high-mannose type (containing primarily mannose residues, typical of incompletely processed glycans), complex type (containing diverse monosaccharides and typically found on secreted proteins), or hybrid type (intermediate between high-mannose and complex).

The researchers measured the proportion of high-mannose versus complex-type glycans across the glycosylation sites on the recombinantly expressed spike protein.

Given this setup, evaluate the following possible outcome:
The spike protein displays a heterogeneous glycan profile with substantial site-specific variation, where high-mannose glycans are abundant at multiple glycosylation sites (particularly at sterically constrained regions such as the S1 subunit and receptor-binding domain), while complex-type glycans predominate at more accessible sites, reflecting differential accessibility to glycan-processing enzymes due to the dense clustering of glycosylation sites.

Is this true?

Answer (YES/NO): NO